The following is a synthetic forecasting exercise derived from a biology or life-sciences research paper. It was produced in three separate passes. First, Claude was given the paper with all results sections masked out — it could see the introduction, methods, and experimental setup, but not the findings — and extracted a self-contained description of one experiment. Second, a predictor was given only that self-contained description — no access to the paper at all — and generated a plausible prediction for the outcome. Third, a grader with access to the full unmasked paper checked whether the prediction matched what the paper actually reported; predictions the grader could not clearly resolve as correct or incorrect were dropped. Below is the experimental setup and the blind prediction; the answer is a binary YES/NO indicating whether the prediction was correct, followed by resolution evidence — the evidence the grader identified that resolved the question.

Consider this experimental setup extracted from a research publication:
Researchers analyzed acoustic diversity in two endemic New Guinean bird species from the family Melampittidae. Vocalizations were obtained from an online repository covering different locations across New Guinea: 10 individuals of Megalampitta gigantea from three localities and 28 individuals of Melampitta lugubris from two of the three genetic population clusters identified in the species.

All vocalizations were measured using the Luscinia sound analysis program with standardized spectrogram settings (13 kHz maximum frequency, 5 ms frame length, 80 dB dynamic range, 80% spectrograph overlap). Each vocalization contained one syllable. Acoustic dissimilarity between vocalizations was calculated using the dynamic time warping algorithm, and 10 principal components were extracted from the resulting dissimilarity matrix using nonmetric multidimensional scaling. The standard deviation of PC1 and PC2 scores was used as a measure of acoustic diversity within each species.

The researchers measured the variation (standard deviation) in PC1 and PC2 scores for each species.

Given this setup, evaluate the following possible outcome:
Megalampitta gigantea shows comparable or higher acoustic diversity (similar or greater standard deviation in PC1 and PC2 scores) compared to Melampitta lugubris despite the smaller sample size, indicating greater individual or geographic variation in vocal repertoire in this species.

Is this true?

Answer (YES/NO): NO